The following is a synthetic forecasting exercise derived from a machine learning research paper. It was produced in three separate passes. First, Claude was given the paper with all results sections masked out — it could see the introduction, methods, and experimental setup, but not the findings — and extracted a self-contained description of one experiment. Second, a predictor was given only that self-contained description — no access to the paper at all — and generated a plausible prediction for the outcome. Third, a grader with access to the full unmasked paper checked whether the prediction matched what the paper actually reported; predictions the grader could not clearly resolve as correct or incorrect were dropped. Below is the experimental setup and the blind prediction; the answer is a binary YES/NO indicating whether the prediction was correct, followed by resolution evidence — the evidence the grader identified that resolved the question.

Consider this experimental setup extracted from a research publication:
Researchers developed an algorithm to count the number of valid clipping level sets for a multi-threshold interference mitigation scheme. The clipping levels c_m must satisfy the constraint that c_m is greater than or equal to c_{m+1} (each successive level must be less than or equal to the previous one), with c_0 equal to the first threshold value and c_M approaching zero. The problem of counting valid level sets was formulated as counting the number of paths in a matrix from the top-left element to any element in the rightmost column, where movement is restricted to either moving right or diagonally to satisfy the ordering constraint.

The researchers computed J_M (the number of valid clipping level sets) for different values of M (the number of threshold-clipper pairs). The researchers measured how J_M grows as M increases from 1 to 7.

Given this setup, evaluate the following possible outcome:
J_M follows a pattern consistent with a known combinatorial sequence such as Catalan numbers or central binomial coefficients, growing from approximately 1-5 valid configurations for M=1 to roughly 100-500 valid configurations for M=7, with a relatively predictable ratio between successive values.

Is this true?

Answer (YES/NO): NO